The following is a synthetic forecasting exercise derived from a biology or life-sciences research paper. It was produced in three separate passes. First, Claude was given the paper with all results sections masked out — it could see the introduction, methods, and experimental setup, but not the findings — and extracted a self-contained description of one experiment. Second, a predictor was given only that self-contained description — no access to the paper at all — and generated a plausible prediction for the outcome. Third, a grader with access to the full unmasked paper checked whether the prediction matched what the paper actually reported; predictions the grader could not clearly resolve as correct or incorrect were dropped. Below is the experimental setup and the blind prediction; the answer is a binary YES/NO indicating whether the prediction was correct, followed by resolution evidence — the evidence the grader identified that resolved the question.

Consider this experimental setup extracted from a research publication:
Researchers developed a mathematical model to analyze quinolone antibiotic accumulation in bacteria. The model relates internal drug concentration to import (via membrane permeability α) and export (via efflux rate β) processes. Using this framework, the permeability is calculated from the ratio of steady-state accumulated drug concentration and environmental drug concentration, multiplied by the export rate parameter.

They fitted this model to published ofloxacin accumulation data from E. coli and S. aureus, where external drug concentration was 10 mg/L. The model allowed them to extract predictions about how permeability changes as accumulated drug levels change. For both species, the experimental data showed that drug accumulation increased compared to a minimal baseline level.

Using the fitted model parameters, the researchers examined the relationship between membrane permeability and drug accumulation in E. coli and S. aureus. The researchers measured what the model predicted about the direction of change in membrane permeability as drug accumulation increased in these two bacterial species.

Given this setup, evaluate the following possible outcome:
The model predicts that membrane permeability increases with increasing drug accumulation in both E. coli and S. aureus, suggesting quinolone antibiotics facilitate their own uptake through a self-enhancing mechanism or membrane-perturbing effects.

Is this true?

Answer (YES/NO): NO